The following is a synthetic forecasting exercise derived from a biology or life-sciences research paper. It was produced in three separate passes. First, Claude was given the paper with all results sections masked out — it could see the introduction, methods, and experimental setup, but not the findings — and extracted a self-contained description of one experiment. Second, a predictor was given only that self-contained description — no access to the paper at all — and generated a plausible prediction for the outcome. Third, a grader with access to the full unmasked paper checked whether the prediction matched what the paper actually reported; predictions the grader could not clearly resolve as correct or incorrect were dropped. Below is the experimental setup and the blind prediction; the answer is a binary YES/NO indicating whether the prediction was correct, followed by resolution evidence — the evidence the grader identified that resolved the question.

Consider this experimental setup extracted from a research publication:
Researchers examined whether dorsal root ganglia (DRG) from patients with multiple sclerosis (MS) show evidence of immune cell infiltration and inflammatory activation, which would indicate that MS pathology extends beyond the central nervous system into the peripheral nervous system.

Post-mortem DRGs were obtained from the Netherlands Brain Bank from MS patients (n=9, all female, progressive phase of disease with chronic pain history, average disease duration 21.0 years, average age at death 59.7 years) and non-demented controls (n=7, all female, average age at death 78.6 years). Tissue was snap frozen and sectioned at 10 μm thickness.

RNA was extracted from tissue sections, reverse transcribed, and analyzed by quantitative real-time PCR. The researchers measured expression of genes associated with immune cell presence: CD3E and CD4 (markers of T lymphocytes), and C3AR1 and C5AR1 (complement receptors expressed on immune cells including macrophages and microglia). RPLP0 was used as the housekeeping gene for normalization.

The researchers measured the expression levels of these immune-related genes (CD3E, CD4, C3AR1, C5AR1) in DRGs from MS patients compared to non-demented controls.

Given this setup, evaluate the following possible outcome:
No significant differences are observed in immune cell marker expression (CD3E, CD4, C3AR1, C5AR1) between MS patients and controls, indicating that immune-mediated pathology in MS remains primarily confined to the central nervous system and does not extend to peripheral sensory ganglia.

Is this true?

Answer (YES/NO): NO